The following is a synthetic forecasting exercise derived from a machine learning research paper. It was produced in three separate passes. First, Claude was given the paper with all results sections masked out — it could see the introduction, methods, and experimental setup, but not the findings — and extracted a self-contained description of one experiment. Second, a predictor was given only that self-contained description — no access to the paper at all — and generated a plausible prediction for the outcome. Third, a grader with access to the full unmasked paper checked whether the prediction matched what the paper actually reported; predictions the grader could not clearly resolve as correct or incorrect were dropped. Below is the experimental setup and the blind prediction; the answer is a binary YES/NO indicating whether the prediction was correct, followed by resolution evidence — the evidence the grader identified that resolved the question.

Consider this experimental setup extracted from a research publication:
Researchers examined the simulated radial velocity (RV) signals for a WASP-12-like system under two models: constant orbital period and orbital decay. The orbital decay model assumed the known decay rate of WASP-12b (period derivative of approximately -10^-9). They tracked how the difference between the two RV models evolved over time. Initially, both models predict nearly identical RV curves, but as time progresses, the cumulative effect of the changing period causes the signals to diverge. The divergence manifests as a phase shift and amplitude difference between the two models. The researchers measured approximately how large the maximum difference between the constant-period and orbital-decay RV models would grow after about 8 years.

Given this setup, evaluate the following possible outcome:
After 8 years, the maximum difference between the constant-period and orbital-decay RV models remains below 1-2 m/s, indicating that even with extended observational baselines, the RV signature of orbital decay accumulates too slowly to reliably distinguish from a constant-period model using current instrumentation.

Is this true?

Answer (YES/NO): NO